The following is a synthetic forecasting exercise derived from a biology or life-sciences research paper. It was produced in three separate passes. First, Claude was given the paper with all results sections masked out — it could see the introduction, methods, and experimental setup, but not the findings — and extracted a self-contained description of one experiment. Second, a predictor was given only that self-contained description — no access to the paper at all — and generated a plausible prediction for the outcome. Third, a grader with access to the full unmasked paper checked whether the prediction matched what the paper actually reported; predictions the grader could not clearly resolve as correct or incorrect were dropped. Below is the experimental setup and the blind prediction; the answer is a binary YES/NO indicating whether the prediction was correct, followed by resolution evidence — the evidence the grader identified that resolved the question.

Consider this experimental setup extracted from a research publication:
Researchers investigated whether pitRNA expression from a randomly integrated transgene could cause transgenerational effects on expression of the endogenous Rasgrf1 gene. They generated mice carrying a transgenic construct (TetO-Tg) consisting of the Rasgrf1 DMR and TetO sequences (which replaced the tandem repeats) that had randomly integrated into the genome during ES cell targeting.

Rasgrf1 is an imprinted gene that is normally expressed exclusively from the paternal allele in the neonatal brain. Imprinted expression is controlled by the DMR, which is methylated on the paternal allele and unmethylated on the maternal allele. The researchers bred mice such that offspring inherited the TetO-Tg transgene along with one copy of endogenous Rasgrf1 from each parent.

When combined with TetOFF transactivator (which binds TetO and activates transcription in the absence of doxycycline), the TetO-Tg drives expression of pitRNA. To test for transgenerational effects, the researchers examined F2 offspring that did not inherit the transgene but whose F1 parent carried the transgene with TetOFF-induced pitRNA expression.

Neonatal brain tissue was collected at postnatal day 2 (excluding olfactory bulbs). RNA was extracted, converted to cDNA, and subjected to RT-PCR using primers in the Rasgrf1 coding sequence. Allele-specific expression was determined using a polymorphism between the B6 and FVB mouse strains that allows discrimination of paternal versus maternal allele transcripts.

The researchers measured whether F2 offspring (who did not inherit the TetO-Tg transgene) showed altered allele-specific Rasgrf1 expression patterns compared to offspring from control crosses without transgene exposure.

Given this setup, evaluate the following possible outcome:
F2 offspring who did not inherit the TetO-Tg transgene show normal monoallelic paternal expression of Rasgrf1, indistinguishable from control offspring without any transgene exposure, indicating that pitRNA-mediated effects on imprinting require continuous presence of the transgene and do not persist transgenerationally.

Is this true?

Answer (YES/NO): YES